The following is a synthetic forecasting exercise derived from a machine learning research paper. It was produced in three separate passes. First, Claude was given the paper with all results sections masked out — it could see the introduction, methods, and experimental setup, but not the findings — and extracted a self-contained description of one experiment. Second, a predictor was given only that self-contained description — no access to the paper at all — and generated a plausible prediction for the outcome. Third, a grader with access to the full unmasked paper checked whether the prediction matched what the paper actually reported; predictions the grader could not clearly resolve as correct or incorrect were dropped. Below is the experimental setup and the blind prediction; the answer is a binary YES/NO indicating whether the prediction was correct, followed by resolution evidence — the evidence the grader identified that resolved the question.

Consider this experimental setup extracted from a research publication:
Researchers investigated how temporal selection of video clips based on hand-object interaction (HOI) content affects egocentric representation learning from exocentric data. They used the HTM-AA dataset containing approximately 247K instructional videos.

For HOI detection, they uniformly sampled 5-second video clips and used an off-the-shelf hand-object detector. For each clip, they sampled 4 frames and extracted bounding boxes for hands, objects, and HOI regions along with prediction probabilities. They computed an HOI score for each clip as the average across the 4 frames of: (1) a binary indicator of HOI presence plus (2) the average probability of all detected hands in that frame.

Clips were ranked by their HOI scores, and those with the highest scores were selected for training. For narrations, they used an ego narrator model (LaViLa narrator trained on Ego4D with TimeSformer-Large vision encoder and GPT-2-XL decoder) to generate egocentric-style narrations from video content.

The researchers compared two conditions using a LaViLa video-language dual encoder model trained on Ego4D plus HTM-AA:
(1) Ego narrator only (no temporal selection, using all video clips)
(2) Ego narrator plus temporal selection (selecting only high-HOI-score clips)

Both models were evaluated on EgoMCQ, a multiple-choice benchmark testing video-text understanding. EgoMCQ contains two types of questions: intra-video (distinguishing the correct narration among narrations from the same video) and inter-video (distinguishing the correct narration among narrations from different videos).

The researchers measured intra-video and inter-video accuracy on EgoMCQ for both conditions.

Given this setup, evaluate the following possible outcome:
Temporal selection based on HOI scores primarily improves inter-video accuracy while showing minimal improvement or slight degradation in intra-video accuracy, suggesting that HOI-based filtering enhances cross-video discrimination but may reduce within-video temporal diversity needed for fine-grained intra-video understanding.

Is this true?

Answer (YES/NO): NO